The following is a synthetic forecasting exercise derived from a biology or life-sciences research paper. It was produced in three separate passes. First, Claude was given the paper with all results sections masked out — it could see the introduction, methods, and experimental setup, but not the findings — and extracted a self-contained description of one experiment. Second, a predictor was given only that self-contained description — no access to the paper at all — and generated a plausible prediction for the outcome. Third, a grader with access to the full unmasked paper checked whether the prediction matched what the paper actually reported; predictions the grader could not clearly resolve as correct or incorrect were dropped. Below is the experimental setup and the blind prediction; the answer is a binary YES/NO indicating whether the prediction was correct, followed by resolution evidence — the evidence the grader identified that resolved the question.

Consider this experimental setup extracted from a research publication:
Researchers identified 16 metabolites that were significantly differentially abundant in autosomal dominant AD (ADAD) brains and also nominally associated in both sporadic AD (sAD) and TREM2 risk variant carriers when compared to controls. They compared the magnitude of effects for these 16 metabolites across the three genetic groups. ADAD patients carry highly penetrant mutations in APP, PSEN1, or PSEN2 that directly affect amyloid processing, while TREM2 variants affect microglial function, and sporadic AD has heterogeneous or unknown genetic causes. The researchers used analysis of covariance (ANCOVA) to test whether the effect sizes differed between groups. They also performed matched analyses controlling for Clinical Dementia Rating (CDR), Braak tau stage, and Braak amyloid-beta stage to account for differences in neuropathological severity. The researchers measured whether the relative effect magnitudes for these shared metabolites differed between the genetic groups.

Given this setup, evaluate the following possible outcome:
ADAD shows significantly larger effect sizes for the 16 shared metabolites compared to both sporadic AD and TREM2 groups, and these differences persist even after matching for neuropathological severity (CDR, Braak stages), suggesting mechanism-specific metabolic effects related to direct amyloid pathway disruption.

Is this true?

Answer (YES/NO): YES